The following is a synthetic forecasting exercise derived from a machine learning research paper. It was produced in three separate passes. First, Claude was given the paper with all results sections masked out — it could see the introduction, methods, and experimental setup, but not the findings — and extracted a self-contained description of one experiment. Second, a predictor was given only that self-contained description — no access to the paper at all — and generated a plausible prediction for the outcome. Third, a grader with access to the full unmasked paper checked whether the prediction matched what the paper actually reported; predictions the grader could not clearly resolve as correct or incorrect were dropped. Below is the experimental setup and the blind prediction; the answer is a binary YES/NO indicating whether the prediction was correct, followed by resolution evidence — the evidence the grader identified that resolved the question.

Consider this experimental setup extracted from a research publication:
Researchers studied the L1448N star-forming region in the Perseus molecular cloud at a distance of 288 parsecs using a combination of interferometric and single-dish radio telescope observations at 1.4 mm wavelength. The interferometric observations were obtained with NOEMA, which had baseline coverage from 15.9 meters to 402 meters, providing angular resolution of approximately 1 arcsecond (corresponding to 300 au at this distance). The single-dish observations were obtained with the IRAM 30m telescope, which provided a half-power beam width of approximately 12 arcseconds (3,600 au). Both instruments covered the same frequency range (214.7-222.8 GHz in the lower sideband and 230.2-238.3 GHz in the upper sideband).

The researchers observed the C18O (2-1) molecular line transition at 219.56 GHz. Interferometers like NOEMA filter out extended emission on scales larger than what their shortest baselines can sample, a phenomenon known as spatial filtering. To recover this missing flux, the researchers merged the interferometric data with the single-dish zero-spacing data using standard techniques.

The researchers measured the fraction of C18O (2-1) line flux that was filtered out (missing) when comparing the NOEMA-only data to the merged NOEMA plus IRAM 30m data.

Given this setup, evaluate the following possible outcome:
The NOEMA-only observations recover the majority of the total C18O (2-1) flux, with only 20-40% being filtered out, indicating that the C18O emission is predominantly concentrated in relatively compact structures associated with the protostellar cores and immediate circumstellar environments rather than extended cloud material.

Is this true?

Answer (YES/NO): NO